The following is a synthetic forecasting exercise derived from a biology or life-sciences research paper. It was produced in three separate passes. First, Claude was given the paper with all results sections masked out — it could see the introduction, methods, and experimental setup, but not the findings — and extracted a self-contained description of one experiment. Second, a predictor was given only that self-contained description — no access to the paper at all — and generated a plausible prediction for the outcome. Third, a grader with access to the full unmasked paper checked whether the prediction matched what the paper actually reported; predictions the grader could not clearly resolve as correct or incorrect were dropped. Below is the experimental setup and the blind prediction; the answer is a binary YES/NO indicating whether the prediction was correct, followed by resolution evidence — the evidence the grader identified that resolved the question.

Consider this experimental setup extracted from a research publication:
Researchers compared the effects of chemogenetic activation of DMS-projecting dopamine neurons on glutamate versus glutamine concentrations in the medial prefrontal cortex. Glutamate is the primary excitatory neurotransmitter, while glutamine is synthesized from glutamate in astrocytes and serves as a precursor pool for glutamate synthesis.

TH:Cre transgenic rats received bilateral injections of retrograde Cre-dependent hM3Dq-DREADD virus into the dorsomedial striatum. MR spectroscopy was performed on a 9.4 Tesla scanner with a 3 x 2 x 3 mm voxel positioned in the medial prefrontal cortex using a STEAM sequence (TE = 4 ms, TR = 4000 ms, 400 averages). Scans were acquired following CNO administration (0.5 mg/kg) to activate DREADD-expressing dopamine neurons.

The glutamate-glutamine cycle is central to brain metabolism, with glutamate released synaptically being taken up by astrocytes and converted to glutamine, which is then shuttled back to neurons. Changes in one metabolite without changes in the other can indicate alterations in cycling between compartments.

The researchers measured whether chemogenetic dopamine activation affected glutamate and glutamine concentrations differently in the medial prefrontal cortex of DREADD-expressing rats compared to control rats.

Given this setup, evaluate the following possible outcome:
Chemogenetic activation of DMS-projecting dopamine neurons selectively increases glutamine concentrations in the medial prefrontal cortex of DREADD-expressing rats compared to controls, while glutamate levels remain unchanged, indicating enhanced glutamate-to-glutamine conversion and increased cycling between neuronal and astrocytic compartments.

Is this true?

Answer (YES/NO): NO